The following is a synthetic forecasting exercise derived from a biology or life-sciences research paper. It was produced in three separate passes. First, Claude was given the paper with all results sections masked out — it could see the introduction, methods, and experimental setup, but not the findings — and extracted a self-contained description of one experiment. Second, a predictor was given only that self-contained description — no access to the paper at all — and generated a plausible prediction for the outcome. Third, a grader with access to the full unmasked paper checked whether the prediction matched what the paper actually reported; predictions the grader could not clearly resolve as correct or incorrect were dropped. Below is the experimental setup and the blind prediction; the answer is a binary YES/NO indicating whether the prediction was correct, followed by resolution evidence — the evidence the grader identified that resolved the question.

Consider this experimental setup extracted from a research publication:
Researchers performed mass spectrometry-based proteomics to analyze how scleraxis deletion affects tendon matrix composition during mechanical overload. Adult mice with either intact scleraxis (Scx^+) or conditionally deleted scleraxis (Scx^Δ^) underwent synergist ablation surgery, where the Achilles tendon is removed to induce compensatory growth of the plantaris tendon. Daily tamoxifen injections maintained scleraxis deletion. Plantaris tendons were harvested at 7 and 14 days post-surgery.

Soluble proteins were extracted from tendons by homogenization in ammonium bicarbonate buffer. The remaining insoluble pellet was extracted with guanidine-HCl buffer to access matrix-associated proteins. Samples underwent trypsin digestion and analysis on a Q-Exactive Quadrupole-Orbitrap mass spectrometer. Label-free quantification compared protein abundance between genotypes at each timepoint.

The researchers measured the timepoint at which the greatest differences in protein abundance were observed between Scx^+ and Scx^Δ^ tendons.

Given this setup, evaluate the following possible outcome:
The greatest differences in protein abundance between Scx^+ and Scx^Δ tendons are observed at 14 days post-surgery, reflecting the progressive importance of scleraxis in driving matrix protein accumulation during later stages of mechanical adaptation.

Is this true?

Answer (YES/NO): YES